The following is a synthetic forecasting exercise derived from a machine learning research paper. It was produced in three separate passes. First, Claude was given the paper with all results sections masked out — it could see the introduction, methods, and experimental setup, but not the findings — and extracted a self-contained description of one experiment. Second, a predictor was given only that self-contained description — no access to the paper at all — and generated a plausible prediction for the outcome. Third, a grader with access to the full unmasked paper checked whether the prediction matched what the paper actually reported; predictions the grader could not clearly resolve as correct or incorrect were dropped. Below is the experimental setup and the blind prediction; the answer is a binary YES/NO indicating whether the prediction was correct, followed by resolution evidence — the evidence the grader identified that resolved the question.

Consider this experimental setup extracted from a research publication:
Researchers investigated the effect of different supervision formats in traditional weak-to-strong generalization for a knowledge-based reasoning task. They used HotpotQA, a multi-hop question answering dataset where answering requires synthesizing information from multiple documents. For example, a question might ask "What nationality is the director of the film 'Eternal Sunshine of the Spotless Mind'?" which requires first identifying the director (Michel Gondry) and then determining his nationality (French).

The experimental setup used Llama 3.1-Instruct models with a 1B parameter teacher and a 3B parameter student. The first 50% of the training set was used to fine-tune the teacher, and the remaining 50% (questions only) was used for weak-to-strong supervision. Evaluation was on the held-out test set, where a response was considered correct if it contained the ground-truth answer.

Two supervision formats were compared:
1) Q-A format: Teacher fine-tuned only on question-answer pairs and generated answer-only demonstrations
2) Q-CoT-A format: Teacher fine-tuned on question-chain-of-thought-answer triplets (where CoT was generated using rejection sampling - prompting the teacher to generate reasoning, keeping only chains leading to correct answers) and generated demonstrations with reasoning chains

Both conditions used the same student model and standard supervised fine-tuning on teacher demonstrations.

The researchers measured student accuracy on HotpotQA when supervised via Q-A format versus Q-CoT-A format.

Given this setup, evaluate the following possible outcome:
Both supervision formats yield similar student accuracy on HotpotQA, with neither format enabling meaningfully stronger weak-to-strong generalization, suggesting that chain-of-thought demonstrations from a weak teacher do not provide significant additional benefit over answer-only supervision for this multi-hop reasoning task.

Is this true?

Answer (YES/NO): NO